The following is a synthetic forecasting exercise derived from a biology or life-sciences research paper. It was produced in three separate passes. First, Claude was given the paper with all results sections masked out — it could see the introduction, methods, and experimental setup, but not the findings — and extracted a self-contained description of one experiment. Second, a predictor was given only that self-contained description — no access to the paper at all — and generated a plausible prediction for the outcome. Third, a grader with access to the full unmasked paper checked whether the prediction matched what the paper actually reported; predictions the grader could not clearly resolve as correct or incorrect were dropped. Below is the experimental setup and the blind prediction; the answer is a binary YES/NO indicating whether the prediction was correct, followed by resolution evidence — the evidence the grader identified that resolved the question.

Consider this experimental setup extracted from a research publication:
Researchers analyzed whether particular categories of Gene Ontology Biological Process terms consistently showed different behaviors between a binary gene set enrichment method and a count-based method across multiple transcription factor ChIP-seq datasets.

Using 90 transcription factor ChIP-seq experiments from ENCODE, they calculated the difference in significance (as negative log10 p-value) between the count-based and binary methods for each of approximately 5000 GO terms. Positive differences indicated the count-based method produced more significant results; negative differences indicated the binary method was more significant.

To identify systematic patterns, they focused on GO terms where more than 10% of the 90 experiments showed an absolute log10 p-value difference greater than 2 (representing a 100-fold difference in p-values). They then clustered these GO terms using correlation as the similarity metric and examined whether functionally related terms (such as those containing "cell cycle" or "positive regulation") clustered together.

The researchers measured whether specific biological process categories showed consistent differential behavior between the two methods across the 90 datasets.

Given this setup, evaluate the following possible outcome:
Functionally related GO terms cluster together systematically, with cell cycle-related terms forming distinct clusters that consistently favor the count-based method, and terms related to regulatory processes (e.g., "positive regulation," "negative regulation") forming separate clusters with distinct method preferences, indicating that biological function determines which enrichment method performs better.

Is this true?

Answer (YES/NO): NO